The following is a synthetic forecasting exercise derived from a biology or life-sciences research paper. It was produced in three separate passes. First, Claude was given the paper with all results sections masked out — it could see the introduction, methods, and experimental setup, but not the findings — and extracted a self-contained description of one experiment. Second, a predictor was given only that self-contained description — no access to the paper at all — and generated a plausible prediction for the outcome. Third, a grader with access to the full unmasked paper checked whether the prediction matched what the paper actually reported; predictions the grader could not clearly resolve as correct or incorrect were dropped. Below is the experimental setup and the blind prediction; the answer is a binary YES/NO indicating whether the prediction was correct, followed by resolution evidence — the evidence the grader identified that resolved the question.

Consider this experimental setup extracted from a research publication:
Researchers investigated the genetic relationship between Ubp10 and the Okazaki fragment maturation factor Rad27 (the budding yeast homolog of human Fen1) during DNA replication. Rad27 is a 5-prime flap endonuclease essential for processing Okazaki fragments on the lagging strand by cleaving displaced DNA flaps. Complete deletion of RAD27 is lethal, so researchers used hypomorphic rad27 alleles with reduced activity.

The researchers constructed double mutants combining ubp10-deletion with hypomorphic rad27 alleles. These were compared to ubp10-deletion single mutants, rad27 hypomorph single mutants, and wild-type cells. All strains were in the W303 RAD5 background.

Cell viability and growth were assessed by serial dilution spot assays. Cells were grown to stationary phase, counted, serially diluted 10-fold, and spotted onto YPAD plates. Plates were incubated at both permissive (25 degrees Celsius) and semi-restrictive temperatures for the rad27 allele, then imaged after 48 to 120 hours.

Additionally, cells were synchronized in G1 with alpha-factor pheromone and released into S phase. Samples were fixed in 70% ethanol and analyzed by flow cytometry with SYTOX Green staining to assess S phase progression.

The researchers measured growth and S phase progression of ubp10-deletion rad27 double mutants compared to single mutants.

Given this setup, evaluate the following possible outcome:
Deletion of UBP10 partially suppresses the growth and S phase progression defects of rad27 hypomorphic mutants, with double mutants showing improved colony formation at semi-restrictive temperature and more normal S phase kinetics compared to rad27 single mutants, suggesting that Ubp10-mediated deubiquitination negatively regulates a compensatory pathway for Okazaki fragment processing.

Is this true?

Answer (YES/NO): NO